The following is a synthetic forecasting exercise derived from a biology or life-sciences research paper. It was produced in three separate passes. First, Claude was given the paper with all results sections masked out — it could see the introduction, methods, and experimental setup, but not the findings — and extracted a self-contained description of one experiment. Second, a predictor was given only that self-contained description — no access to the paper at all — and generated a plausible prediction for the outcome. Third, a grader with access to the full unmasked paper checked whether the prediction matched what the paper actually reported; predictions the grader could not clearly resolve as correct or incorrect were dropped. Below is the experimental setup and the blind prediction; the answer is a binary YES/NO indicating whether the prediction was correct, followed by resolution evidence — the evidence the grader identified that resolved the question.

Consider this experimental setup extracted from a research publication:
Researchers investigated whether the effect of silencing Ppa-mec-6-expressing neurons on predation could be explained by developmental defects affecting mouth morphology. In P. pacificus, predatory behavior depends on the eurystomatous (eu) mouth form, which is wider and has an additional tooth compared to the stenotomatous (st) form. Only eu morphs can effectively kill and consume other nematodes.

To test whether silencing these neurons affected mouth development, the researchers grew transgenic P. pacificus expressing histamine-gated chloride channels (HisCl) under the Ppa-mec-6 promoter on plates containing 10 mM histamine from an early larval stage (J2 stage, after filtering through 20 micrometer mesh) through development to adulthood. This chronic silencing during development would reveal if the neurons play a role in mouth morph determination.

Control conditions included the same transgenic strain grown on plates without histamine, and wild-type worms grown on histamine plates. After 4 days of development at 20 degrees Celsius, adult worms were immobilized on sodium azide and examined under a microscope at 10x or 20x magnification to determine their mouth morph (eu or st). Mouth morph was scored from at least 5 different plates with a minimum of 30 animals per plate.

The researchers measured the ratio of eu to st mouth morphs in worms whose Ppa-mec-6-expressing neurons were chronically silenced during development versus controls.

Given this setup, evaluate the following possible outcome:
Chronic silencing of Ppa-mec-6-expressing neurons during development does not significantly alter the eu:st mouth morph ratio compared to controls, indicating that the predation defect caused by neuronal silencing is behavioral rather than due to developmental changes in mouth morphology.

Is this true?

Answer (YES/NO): YES